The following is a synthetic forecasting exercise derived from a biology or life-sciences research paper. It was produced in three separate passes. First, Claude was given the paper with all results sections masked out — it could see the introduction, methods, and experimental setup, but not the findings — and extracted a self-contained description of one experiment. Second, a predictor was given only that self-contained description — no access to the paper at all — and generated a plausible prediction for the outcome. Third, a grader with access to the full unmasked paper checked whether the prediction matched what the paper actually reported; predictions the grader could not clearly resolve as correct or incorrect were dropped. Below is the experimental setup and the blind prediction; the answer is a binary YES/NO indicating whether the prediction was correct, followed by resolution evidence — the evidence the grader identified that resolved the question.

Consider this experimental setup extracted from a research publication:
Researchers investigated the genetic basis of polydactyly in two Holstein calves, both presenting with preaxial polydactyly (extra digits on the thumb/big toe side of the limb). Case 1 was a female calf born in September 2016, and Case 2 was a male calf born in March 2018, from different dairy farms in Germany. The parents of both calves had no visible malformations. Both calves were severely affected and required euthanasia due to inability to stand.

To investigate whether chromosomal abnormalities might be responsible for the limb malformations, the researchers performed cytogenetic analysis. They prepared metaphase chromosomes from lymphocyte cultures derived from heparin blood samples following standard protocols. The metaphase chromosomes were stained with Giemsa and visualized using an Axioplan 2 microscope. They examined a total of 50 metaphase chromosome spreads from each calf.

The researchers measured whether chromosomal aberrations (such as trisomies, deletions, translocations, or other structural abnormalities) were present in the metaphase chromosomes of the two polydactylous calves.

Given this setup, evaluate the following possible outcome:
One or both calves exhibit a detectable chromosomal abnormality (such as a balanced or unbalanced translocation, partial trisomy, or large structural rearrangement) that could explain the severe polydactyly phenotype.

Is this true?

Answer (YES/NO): NO